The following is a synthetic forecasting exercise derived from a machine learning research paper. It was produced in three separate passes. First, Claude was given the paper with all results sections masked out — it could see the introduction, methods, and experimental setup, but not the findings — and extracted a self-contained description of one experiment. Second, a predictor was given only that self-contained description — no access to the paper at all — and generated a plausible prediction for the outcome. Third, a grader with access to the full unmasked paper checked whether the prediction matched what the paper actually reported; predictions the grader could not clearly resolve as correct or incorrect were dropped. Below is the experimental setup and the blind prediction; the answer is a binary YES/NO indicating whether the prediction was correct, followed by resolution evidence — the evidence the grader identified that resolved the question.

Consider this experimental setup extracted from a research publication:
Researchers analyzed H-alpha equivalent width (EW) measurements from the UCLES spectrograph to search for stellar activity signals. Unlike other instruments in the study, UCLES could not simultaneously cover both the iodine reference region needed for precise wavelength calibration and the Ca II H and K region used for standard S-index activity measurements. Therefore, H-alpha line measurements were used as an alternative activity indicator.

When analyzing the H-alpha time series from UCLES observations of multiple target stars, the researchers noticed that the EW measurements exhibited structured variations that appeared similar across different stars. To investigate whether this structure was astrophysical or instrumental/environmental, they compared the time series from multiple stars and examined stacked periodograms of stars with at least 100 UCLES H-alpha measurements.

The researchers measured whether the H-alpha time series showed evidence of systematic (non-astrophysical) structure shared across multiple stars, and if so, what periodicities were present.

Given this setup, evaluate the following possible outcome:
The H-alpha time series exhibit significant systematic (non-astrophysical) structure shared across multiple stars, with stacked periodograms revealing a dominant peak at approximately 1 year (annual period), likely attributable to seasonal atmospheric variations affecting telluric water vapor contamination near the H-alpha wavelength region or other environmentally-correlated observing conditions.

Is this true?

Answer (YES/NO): NO